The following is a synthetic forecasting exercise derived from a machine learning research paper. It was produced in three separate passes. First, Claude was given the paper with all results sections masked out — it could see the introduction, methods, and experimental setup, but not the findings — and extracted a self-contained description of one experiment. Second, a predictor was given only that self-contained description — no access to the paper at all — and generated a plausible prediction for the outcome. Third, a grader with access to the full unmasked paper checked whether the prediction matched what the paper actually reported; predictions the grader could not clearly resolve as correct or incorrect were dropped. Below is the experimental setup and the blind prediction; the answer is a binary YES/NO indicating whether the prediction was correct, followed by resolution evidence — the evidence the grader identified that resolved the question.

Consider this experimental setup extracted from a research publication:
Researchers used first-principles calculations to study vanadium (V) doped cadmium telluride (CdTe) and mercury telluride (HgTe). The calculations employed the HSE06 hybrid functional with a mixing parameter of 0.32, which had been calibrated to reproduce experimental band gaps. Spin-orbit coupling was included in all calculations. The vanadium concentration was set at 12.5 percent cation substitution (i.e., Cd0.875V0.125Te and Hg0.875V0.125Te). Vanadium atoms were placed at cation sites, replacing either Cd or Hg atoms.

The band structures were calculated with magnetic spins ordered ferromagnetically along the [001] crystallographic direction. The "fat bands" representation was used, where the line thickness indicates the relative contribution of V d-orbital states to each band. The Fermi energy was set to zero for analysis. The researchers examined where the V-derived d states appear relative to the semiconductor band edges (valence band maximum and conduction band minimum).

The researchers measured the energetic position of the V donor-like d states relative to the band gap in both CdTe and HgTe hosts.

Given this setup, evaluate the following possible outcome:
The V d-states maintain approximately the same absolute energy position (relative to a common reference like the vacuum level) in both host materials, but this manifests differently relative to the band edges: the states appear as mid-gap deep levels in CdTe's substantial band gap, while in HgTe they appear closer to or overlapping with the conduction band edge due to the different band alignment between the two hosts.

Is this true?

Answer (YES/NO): YES